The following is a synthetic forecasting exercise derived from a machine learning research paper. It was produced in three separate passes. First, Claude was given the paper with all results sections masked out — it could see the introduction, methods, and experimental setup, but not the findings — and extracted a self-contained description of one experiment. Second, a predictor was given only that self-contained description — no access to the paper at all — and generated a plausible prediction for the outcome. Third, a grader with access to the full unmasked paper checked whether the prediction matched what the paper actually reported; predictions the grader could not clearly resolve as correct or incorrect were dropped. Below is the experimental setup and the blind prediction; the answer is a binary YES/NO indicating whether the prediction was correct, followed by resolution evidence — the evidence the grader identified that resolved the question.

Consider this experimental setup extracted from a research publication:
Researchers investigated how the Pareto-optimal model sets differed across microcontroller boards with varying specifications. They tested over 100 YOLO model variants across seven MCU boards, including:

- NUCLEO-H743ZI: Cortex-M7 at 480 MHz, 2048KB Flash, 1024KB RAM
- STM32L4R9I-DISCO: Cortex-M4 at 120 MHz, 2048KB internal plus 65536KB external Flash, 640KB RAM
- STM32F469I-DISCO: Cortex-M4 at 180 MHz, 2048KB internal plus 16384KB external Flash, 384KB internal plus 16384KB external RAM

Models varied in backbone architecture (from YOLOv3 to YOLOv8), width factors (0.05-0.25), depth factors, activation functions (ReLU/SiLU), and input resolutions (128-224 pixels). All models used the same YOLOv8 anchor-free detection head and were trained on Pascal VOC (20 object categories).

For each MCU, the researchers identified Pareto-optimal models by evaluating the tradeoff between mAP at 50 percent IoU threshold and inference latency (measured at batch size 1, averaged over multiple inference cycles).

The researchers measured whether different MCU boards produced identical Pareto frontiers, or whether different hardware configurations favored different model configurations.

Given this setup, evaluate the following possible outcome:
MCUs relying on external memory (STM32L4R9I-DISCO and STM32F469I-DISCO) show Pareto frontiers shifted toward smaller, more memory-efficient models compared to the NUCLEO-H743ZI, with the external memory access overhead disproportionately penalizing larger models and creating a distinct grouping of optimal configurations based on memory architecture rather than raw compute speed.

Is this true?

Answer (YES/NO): NO